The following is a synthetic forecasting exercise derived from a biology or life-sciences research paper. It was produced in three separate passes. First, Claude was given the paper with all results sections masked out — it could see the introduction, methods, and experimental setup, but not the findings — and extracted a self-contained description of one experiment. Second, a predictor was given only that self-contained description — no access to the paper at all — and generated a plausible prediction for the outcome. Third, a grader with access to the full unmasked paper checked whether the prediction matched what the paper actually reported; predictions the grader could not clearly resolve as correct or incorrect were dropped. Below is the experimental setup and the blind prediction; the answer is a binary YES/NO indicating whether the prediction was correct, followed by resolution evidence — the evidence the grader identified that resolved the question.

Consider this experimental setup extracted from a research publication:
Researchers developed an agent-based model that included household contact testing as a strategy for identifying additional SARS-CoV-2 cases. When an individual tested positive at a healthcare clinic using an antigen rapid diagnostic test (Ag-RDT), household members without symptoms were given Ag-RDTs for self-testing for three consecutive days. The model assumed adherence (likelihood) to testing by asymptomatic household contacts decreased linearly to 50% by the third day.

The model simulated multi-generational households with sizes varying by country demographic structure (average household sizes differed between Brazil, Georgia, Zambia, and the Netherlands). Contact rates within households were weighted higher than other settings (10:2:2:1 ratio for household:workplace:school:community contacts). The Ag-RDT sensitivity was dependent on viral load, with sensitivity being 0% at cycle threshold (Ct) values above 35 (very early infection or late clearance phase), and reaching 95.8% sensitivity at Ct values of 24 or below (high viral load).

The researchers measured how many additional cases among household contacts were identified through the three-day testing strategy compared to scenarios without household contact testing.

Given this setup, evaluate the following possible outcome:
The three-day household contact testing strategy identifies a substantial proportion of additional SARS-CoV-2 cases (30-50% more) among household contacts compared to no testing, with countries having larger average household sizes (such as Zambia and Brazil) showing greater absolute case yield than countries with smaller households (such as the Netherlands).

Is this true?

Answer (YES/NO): NO